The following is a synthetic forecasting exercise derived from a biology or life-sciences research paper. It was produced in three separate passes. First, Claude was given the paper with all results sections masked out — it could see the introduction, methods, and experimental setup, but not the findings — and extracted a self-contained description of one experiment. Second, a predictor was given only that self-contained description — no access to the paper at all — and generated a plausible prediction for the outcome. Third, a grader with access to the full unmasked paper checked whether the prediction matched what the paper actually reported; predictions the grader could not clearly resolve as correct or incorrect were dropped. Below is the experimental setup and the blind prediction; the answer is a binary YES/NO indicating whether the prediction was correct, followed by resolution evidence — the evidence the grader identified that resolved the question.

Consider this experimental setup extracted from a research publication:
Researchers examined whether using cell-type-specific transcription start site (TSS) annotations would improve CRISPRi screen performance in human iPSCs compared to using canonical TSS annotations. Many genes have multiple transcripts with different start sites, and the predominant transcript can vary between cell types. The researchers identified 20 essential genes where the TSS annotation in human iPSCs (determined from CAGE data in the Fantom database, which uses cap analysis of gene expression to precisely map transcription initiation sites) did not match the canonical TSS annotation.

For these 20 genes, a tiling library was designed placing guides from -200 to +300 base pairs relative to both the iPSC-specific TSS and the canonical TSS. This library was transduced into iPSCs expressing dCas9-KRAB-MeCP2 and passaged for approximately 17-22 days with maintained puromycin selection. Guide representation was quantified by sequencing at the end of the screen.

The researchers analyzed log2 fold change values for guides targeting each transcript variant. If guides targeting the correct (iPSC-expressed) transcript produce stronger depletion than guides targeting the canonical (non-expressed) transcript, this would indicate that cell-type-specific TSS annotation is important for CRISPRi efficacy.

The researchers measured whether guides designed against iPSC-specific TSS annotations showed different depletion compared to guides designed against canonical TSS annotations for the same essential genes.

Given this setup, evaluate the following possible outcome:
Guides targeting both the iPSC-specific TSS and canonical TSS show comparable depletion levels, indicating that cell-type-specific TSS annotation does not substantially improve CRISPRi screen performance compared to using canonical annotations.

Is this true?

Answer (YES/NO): NO